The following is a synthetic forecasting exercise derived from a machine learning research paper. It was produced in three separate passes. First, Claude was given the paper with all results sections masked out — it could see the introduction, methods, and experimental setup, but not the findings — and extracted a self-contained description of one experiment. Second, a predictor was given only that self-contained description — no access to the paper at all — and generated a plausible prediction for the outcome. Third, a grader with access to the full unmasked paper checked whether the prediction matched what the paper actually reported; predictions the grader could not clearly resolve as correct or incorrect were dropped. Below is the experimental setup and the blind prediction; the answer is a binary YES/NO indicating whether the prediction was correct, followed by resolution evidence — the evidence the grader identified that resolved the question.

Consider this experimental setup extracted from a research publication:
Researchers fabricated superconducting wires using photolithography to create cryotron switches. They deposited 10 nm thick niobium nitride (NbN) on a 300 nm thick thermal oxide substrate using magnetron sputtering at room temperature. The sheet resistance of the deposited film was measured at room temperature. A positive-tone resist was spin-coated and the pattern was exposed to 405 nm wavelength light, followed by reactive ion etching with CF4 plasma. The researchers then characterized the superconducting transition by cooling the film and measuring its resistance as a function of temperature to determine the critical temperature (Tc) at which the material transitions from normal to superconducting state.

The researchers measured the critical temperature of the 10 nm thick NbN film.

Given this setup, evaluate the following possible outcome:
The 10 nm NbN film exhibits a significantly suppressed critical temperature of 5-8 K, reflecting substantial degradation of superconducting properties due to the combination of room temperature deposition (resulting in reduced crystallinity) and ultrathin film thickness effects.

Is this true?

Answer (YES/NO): NO